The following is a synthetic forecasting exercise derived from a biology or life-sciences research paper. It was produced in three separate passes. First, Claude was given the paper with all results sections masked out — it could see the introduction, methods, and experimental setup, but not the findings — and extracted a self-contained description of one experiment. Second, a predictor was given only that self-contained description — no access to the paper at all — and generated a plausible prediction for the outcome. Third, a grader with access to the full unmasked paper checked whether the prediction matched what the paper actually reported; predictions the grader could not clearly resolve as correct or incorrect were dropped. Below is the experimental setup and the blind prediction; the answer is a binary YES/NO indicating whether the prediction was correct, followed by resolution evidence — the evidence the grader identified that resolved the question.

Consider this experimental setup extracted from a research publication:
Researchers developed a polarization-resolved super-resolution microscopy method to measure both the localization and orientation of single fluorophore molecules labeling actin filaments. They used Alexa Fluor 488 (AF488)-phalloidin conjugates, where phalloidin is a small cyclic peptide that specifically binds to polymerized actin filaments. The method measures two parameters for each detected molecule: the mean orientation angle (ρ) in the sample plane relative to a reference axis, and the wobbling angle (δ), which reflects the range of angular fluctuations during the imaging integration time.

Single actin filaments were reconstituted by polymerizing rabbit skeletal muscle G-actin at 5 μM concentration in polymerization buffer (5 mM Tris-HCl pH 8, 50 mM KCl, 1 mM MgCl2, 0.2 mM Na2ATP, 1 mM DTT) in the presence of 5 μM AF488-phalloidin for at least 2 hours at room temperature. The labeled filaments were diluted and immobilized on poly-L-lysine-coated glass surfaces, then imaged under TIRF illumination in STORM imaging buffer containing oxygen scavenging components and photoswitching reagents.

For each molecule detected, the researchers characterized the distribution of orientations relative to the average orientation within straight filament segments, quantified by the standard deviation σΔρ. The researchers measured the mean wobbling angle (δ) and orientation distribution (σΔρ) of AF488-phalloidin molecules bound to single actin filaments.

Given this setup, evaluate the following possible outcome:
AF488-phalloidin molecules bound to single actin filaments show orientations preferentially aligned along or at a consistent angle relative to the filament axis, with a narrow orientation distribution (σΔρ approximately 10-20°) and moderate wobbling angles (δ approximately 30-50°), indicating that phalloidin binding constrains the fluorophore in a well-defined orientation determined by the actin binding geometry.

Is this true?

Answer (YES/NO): NO